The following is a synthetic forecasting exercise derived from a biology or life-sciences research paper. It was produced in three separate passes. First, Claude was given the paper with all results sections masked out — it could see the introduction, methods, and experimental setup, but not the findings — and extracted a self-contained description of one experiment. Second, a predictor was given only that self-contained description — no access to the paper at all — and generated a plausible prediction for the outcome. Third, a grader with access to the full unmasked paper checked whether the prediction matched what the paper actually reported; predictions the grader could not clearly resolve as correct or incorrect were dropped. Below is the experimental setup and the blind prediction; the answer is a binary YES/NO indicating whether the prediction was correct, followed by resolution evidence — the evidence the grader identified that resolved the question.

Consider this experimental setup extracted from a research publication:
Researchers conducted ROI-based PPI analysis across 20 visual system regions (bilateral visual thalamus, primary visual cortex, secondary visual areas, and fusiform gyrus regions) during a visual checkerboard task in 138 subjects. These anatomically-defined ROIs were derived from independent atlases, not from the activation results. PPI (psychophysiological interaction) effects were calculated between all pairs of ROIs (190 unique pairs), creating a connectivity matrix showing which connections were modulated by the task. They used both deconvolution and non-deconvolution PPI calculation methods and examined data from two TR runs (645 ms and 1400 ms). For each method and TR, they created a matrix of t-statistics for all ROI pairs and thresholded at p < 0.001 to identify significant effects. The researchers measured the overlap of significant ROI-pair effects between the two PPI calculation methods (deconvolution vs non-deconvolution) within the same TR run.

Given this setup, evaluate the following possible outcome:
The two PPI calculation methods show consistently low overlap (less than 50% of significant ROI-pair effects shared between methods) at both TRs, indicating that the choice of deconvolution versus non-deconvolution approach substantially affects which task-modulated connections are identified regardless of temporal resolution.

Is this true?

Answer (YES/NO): NO